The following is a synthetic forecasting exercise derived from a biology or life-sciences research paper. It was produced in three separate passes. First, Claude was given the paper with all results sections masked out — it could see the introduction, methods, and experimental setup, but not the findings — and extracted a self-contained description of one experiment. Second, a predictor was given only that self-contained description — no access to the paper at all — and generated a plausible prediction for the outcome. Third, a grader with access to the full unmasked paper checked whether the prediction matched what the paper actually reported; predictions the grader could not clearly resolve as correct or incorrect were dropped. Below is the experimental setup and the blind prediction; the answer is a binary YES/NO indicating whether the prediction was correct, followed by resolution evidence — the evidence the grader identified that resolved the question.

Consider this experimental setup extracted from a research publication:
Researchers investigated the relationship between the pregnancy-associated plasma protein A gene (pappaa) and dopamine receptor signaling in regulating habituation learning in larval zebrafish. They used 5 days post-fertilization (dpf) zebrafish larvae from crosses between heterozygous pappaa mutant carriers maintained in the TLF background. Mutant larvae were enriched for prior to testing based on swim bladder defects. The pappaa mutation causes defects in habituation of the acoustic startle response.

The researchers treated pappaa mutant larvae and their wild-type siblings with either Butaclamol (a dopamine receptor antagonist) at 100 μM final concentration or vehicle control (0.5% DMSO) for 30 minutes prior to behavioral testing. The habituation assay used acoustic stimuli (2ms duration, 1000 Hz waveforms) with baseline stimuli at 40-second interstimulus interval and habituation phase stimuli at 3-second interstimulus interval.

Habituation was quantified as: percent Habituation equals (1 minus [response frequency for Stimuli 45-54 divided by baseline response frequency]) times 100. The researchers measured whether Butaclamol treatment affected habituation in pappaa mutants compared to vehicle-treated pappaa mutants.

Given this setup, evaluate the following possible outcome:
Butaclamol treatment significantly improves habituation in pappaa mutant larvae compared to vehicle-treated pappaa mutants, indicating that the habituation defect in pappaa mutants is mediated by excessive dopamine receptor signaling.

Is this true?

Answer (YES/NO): NO